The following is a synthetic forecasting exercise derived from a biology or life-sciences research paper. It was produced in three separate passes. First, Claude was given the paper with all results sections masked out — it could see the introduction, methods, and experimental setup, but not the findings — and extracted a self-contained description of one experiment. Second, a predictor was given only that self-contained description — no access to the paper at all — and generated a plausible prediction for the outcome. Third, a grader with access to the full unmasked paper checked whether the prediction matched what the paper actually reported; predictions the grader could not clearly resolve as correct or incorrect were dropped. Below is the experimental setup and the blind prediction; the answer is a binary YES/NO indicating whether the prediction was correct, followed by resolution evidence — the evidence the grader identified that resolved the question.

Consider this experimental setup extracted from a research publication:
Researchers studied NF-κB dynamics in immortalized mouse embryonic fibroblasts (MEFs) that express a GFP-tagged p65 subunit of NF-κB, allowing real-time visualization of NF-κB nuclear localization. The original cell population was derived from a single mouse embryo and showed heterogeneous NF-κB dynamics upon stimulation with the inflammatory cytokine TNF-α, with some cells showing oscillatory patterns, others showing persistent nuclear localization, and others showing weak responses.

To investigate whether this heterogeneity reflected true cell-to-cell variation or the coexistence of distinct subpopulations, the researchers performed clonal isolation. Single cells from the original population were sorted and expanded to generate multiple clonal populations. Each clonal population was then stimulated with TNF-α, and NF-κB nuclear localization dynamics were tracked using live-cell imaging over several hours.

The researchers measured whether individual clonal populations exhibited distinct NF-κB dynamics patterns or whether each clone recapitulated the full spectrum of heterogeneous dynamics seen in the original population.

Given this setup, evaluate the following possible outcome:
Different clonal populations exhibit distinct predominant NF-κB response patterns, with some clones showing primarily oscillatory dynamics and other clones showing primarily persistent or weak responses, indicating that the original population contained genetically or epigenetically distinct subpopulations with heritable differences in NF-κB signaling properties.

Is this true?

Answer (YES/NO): YES